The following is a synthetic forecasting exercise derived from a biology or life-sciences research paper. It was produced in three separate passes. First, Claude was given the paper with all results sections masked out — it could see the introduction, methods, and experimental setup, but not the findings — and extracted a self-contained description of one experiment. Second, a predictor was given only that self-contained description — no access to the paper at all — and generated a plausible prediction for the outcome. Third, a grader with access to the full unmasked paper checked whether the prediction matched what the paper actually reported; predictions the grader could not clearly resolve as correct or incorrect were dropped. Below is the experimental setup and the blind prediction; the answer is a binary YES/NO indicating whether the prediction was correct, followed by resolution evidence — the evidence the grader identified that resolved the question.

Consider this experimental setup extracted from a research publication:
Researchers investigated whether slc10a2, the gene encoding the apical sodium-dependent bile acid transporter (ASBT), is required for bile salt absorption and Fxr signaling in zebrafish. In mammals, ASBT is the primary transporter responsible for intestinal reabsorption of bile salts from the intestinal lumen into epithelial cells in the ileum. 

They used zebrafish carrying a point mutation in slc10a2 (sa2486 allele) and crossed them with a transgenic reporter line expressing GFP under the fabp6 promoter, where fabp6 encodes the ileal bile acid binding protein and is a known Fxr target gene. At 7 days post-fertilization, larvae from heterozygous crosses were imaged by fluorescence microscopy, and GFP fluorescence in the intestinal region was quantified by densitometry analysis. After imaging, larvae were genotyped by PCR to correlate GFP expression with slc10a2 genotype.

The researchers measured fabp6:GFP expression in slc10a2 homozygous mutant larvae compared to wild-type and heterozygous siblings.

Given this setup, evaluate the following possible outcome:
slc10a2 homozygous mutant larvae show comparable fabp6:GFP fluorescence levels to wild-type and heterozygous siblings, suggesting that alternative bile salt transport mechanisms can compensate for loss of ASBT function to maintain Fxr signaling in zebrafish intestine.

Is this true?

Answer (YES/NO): NO